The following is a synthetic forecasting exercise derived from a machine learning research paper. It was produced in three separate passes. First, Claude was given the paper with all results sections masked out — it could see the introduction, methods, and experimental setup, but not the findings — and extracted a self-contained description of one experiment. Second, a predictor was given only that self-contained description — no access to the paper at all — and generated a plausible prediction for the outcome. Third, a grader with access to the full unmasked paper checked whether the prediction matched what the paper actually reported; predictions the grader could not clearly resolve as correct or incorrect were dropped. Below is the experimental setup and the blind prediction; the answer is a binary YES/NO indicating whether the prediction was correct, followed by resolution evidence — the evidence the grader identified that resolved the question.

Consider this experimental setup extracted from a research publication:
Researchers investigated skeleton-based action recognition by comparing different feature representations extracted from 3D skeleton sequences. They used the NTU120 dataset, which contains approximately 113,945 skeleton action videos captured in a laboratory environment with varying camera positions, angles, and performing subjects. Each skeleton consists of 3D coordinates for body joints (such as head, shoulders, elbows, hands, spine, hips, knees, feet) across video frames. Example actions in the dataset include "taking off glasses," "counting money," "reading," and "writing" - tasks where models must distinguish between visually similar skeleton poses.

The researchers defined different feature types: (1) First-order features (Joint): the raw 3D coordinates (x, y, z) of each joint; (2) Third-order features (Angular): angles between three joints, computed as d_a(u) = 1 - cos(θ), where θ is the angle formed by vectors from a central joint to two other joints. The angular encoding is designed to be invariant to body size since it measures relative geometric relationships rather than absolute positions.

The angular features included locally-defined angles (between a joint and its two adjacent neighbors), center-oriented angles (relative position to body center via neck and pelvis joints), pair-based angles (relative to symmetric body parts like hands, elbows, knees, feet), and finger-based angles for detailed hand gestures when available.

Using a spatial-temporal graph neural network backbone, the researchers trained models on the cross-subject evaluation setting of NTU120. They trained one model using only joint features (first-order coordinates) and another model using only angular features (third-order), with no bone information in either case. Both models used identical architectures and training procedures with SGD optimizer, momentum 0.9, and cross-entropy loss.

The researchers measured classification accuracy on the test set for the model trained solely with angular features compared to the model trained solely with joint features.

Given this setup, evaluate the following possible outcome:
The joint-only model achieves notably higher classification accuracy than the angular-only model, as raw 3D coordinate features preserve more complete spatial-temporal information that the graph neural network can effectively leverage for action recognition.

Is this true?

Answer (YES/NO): NO